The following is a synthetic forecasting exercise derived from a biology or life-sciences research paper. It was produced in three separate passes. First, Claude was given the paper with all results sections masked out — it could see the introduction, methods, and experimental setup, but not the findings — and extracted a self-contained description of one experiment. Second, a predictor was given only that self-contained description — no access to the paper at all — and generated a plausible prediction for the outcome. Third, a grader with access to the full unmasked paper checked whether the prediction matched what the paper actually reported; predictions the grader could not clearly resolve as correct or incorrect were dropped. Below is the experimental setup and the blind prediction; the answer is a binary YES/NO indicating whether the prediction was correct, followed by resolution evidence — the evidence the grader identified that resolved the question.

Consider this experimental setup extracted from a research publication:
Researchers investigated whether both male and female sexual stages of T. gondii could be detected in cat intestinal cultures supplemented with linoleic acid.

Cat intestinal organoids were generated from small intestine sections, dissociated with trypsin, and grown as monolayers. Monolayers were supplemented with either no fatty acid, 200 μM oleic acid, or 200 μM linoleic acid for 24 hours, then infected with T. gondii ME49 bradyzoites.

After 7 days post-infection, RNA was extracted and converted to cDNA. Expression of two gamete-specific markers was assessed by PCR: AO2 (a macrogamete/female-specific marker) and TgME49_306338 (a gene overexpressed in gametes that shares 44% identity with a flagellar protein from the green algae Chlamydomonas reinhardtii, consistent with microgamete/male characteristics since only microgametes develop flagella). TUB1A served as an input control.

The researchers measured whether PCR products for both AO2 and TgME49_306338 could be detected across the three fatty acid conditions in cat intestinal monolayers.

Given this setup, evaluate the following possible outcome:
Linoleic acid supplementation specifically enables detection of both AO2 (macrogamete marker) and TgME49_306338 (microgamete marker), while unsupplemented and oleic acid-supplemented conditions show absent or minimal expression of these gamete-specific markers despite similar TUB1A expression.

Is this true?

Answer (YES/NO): YES